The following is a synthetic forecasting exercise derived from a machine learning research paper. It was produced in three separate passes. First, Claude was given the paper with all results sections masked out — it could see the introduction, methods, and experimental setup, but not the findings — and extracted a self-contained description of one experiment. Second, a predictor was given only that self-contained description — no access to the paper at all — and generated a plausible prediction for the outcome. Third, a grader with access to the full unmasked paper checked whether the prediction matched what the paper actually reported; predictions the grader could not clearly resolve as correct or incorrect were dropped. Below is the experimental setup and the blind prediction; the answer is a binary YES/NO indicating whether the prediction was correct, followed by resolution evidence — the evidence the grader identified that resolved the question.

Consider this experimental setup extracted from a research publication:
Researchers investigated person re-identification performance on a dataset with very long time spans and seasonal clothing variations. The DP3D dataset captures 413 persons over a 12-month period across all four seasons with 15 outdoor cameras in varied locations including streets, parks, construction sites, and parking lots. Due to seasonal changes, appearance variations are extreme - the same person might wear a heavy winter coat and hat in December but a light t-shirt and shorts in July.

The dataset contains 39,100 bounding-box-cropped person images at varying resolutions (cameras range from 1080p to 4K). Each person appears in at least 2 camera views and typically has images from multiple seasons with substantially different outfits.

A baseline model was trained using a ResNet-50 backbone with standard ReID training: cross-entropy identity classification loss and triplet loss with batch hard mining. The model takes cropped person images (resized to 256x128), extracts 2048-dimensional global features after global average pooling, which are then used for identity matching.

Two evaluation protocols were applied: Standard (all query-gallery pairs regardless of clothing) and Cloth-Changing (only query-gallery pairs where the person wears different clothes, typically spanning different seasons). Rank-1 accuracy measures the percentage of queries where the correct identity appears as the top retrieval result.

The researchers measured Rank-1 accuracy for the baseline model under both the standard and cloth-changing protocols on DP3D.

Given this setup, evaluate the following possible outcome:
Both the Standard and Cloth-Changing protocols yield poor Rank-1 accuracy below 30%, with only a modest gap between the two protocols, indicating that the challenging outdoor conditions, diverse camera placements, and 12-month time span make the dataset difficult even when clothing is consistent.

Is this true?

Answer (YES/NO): NO